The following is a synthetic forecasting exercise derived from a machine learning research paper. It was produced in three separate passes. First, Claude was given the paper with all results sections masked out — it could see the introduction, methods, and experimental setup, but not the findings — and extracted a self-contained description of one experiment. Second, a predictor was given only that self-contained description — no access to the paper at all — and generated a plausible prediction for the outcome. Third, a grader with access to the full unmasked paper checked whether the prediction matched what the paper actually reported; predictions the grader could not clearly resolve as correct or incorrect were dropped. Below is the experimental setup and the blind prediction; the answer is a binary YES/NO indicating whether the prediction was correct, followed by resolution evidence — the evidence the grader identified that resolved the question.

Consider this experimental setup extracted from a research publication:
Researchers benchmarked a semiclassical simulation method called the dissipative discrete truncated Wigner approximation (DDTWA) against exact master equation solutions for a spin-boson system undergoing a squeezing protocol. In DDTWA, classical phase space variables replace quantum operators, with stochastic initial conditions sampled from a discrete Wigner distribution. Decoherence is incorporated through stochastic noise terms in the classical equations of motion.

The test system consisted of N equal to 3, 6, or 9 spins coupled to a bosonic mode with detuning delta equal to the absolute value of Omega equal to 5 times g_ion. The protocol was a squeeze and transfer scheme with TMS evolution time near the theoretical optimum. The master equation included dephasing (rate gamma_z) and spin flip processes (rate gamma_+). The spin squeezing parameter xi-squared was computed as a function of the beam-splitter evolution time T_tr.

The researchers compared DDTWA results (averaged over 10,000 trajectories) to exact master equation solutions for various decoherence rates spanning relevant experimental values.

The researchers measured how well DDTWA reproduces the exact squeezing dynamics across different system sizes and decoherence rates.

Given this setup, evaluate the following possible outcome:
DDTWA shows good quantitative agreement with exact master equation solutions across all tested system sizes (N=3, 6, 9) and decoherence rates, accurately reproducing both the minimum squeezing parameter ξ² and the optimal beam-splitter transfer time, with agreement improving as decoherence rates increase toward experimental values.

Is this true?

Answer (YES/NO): NO